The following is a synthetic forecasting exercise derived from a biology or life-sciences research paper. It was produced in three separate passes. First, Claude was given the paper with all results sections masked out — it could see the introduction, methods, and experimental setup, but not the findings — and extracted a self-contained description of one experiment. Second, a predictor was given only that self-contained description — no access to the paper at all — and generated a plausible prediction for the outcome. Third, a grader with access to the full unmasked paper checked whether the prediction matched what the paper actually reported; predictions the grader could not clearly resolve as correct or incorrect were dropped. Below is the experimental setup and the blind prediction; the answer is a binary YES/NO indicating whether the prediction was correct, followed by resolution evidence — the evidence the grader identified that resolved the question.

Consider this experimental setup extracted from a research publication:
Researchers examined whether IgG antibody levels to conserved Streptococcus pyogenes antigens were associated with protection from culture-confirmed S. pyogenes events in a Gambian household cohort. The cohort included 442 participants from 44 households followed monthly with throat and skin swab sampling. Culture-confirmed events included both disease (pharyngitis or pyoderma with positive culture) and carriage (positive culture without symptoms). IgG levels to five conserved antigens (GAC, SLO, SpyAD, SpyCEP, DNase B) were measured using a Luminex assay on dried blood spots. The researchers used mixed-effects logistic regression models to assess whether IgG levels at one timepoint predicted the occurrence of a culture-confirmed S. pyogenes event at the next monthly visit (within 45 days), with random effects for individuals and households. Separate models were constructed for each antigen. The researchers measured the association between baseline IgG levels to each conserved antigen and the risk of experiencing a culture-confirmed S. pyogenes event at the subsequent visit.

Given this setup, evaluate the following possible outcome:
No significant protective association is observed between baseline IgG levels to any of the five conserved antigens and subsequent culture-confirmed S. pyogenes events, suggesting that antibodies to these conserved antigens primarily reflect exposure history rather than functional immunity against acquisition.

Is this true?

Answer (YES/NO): NO